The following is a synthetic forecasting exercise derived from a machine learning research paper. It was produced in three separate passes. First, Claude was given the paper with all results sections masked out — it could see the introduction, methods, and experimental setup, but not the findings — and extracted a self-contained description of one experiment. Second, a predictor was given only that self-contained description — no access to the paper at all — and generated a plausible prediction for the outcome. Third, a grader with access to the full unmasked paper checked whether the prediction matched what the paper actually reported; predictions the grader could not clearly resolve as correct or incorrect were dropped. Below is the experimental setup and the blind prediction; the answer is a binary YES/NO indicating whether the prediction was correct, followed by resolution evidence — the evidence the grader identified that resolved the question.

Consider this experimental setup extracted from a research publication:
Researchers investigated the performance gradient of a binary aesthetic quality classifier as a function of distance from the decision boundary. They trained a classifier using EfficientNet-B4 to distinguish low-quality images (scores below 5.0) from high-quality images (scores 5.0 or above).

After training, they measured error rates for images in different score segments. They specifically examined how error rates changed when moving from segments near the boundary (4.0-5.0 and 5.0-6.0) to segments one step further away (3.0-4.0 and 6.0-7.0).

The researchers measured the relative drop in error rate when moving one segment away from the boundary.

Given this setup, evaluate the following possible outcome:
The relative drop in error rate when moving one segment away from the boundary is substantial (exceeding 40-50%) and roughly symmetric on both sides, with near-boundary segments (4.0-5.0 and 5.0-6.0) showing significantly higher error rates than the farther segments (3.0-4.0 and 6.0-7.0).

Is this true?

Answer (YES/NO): NO